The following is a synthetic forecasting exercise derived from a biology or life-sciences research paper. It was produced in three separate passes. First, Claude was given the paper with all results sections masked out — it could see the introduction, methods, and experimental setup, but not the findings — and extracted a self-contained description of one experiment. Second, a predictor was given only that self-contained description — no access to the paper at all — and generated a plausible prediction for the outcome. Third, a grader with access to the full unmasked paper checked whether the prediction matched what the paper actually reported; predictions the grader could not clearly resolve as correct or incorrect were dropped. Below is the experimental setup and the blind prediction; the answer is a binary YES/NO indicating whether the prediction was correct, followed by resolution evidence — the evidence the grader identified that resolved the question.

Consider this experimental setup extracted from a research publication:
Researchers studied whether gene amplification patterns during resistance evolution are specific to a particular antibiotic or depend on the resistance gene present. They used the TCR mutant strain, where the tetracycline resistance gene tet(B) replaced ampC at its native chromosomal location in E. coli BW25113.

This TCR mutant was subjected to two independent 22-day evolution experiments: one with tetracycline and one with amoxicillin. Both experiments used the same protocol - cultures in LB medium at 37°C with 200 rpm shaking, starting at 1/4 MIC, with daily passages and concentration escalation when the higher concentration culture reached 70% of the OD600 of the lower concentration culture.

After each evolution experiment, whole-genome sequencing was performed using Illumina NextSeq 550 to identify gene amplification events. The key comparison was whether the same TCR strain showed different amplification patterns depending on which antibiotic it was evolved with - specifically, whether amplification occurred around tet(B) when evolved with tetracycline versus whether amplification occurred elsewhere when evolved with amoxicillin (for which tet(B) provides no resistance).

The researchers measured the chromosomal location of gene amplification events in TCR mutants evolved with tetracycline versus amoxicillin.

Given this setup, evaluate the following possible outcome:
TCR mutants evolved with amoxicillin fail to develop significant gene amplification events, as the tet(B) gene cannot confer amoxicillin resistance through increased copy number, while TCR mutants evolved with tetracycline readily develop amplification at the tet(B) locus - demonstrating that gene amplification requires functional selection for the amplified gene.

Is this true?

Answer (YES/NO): NO